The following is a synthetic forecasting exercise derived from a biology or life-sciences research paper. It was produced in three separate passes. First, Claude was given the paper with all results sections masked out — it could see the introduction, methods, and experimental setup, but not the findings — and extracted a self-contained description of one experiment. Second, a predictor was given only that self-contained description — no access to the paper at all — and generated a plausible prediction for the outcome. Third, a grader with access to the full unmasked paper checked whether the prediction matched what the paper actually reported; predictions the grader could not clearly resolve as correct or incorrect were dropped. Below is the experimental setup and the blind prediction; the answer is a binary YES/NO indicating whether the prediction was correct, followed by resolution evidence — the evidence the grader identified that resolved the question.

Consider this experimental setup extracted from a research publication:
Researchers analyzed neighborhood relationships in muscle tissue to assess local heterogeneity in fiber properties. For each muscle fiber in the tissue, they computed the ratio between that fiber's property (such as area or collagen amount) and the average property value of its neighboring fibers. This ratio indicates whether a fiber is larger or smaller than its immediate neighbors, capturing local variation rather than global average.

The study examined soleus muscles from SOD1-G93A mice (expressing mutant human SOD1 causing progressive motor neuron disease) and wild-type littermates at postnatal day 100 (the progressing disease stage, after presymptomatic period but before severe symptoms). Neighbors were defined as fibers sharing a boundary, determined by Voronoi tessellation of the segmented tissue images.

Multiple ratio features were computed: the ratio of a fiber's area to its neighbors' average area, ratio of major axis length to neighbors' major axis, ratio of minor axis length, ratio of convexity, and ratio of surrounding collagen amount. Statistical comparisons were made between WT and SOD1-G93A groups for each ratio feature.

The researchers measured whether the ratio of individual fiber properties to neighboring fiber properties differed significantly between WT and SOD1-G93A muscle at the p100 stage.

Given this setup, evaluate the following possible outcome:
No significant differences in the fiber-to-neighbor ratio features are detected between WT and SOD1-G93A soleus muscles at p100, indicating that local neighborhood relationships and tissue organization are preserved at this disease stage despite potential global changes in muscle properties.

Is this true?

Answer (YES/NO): NO